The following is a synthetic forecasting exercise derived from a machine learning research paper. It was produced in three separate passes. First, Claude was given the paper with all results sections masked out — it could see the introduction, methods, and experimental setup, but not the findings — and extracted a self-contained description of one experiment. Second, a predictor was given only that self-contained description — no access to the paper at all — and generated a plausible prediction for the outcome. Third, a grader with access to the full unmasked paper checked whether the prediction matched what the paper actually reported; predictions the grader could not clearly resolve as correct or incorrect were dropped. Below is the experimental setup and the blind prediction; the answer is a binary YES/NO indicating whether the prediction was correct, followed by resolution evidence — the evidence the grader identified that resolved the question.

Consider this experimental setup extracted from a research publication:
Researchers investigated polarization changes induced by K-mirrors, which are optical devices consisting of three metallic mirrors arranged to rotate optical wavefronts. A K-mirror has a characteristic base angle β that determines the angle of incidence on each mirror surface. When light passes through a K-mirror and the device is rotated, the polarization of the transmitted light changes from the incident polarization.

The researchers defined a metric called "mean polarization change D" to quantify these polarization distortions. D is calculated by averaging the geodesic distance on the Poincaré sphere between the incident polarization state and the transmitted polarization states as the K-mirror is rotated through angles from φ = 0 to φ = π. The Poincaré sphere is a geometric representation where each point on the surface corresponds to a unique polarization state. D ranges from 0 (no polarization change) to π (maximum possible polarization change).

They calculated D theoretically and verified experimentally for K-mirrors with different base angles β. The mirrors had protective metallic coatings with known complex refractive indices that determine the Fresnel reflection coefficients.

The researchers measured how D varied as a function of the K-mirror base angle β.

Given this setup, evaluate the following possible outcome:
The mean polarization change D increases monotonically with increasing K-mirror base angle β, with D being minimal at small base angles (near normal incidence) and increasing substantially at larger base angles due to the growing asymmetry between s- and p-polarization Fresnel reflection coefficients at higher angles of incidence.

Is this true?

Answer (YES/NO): NO